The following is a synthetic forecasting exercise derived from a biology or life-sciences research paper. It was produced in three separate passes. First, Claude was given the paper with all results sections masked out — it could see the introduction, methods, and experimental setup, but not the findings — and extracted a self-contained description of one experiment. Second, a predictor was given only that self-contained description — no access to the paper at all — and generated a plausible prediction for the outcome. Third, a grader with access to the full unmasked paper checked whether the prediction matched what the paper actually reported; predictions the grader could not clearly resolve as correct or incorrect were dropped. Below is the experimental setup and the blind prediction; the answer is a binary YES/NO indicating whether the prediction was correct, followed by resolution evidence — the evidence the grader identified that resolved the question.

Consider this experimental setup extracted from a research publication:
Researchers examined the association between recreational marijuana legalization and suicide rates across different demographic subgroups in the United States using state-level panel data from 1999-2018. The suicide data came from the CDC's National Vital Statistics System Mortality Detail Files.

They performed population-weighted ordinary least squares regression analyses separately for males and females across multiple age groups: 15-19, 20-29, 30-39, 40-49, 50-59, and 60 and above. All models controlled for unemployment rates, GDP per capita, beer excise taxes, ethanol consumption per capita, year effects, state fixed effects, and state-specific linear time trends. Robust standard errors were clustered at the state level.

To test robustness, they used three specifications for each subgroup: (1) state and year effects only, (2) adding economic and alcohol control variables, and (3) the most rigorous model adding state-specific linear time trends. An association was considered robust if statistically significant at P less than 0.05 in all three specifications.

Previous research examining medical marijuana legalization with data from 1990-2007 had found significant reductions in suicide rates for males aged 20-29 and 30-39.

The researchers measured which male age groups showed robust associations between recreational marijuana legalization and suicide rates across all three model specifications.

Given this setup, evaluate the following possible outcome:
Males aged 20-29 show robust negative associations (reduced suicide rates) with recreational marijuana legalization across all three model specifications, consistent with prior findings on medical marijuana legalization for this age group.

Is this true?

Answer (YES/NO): NO